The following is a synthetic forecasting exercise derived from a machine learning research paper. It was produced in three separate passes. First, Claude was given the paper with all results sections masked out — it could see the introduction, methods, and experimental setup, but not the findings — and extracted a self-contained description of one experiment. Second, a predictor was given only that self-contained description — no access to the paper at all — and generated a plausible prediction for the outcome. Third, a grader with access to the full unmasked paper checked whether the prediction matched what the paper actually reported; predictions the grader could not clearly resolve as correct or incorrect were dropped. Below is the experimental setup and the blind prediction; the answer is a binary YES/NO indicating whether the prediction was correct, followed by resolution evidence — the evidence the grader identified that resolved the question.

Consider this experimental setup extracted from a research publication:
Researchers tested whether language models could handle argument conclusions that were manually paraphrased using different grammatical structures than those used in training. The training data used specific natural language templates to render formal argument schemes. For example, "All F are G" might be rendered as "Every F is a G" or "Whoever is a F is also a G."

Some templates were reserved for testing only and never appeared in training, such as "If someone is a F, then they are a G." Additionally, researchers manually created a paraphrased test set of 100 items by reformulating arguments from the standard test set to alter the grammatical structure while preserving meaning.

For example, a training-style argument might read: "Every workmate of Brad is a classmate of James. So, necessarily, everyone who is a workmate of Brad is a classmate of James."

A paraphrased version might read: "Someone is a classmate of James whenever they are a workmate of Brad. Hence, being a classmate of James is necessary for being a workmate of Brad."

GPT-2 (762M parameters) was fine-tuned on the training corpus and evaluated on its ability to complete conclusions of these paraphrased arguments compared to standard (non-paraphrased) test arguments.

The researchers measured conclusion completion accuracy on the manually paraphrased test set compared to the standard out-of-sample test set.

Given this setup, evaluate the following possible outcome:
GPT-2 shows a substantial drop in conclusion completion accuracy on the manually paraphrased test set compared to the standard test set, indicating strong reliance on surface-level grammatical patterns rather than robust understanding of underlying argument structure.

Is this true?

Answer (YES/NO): NO